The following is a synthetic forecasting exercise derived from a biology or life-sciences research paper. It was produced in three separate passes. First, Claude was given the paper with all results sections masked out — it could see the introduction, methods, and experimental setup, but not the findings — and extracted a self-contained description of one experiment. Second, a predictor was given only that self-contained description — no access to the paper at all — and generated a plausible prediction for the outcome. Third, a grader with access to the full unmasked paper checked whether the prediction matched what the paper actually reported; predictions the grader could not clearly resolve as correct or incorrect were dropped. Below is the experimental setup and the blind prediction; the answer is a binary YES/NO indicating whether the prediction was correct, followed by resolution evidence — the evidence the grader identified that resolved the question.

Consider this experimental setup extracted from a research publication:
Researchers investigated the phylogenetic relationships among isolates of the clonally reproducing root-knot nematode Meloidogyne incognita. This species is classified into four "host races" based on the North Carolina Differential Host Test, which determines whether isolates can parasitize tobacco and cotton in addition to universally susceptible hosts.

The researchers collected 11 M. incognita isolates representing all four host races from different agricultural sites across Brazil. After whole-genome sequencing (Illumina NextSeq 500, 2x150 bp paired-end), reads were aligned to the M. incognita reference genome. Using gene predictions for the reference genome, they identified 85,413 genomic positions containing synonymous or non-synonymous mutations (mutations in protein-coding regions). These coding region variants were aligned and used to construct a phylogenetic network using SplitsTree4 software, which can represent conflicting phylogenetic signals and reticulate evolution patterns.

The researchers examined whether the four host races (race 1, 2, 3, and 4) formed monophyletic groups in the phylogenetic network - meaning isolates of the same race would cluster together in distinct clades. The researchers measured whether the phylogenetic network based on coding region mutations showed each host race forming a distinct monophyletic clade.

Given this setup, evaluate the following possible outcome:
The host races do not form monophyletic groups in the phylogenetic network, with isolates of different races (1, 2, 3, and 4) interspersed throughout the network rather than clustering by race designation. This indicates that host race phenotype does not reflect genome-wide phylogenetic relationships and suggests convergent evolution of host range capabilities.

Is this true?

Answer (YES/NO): YES